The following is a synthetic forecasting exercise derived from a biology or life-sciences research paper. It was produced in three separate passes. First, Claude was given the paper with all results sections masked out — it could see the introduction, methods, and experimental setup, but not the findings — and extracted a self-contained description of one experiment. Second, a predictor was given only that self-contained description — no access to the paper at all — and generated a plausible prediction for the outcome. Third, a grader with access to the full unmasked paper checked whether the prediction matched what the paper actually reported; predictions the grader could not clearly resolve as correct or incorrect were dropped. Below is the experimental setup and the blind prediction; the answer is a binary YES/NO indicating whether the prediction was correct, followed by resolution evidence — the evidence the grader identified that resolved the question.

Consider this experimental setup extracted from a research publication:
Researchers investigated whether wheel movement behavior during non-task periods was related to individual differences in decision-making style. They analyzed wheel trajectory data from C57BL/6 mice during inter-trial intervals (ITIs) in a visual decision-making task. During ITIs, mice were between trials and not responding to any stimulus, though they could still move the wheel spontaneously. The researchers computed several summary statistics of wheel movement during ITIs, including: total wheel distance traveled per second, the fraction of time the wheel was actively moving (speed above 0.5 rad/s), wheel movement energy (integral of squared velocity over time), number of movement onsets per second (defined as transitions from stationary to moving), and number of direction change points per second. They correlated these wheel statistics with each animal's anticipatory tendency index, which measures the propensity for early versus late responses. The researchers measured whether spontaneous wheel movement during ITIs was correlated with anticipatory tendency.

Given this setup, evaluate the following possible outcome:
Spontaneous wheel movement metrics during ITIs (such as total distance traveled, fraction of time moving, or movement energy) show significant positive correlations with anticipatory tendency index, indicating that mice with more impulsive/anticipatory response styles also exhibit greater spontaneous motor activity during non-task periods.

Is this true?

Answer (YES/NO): NO